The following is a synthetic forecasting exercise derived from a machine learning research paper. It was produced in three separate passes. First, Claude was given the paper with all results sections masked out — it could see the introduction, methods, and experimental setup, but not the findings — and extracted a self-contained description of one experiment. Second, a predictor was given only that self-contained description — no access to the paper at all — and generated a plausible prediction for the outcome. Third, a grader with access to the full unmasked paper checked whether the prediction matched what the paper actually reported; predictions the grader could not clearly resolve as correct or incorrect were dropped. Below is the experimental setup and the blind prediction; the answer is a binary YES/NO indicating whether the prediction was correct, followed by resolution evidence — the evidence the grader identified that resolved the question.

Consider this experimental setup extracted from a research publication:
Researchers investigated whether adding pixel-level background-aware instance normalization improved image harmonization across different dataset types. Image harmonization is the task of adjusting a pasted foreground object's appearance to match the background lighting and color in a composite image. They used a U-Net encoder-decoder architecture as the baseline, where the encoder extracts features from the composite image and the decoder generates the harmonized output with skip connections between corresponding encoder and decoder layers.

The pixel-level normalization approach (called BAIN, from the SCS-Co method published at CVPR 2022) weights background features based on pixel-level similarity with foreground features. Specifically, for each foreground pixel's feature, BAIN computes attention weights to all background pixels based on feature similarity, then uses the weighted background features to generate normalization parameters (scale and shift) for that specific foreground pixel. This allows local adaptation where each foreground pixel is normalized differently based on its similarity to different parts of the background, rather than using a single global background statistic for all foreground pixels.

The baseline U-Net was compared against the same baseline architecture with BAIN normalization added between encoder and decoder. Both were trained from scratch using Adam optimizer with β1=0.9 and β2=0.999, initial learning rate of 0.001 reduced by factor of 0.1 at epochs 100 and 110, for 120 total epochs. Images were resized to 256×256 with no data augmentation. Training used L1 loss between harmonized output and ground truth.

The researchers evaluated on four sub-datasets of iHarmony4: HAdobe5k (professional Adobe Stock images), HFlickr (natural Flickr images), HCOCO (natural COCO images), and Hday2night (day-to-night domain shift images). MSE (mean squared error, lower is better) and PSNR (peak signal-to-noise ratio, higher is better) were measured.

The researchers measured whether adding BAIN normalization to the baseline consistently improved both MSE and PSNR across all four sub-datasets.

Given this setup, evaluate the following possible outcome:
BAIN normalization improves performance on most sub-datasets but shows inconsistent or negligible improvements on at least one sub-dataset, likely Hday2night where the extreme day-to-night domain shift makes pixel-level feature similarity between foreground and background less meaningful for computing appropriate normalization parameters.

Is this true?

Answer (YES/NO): NO